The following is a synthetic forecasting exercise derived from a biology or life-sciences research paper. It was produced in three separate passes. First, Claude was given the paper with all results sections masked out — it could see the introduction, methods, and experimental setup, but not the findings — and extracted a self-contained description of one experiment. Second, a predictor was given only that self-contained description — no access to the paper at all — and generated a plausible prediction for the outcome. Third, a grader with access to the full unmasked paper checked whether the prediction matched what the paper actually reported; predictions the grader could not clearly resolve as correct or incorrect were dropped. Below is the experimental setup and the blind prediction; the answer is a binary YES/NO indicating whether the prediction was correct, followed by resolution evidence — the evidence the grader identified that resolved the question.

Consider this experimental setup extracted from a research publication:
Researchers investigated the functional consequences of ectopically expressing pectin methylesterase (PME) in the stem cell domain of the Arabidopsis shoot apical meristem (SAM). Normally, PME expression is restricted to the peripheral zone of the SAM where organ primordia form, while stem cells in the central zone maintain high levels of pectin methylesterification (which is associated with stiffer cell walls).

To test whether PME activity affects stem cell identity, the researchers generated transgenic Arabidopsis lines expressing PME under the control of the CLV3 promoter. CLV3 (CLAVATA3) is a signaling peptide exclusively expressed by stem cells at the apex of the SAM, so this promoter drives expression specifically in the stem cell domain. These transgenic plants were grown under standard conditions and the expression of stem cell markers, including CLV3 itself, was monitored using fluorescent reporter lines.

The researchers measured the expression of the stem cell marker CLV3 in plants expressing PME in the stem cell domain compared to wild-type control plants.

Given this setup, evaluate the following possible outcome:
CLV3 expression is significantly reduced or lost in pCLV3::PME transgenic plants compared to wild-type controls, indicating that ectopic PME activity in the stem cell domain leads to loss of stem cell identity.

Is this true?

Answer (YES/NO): YES